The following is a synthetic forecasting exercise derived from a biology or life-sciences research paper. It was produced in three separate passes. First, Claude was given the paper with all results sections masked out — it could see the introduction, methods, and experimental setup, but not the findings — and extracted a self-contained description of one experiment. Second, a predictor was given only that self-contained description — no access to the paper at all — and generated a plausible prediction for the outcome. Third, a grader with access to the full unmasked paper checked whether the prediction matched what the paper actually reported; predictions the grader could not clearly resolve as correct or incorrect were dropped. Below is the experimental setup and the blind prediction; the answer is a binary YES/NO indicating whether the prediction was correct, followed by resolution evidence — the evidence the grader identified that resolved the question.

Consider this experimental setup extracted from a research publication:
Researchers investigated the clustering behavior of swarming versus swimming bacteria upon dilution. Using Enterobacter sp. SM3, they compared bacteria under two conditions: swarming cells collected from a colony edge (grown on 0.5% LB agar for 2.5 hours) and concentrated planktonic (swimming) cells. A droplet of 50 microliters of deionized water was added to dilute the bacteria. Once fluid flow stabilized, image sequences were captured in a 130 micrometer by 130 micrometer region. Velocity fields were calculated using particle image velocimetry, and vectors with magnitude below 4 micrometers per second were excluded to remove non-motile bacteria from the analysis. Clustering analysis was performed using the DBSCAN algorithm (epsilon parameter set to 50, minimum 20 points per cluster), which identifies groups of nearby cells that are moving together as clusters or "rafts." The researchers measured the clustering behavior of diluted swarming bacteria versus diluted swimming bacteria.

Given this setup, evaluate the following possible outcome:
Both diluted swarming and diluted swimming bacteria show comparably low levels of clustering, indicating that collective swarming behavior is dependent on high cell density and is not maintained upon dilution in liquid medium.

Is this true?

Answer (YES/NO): NO